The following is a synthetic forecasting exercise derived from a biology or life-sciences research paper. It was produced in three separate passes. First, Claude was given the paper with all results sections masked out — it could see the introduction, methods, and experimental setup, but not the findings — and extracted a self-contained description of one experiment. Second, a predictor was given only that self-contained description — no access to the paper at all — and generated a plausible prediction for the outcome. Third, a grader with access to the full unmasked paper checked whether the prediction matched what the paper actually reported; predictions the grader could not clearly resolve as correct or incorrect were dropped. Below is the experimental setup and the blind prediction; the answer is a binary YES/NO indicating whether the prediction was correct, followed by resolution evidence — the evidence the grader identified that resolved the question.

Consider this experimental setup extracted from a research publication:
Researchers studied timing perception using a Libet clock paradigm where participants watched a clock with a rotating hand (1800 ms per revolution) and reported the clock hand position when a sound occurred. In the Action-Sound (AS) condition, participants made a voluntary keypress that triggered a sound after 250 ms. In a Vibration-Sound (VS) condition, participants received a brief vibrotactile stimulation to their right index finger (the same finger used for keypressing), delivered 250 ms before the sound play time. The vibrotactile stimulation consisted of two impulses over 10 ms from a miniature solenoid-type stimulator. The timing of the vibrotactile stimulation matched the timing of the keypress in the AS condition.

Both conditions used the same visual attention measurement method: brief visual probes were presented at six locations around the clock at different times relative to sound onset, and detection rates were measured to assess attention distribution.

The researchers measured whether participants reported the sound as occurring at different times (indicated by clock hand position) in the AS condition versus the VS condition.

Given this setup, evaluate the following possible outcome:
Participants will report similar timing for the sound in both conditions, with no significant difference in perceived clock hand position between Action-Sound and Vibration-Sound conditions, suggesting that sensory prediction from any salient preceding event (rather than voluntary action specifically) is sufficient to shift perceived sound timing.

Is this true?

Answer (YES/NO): YES